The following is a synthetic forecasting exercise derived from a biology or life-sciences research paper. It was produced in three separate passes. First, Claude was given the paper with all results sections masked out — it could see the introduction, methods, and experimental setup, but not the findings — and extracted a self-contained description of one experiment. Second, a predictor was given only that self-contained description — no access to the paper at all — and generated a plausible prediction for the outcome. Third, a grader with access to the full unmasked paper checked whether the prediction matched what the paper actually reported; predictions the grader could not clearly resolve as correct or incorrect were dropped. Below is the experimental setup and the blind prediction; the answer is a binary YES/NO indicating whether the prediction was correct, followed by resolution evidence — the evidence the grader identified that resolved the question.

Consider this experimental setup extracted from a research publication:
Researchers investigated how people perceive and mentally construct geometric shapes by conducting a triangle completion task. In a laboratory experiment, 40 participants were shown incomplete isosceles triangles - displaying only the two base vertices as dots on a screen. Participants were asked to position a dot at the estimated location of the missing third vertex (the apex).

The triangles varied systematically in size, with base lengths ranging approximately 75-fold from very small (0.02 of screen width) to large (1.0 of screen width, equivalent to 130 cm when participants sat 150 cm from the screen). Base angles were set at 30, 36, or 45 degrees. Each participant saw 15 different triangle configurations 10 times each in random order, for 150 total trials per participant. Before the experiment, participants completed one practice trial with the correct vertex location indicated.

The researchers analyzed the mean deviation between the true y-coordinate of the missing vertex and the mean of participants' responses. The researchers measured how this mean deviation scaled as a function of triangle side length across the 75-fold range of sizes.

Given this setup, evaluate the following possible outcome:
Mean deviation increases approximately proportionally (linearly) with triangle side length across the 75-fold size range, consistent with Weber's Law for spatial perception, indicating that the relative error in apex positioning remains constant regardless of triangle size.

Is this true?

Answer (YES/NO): YES